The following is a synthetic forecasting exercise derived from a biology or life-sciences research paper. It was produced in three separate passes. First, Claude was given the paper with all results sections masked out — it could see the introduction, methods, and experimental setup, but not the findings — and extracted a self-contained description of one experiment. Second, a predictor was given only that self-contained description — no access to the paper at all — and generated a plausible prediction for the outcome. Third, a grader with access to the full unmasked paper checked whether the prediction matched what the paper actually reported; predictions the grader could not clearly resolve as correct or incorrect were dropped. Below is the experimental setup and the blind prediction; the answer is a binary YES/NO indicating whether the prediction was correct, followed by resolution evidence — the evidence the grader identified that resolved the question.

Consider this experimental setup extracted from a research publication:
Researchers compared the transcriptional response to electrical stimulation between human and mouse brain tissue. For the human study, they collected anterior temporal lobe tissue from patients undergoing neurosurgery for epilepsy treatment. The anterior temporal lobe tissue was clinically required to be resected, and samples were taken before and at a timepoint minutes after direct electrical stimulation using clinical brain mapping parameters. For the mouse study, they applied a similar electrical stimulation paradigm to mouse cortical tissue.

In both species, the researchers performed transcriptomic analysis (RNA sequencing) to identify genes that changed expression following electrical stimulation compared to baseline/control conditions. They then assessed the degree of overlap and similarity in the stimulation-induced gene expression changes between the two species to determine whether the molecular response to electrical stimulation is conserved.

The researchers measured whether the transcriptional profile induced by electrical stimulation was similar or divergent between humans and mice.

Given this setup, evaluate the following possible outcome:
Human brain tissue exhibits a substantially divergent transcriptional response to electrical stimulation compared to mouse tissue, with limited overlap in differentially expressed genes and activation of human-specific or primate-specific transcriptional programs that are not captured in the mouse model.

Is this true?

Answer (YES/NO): NO